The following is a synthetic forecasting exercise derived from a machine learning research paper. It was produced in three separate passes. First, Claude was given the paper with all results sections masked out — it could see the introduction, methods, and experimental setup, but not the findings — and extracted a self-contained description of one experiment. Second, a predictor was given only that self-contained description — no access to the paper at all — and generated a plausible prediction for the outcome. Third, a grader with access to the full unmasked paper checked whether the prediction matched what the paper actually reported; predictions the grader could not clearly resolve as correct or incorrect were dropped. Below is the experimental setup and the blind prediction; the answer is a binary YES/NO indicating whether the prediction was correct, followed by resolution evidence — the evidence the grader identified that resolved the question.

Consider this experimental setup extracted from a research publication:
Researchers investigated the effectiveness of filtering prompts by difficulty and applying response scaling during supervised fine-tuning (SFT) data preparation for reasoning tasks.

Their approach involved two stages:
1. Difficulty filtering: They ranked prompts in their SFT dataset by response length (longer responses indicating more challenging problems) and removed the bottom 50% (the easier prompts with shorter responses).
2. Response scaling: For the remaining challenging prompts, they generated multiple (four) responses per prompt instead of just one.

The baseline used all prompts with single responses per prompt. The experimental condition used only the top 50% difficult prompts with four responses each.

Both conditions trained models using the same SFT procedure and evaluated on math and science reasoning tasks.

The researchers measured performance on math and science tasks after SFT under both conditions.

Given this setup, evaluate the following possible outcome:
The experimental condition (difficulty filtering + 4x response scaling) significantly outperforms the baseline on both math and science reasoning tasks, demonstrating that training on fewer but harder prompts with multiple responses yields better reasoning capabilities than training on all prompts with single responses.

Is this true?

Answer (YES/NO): YES